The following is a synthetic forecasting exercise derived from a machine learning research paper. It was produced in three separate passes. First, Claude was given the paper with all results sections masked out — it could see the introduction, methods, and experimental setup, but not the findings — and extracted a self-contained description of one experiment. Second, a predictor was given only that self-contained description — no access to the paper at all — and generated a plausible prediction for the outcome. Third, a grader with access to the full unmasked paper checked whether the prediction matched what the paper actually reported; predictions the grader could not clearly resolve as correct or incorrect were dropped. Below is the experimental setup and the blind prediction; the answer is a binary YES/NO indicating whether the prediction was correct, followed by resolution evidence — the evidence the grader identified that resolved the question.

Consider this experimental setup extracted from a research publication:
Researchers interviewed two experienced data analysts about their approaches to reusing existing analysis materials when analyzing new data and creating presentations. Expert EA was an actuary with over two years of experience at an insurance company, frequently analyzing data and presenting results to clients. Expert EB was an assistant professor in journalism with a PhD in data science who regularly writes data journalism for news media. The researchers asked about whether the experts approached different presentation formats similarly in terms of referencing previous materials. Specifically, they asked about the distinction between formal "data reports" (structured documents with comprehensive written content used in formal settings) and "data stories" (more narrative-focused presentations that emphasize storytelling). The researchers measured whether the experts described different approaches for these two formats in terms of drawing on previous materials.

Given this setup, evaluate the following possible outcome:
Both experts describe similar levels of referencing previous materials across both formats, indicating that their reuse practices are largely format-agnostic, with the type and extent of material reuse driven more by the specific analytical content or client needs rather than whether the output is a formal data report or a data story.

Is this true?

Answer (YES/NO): NO